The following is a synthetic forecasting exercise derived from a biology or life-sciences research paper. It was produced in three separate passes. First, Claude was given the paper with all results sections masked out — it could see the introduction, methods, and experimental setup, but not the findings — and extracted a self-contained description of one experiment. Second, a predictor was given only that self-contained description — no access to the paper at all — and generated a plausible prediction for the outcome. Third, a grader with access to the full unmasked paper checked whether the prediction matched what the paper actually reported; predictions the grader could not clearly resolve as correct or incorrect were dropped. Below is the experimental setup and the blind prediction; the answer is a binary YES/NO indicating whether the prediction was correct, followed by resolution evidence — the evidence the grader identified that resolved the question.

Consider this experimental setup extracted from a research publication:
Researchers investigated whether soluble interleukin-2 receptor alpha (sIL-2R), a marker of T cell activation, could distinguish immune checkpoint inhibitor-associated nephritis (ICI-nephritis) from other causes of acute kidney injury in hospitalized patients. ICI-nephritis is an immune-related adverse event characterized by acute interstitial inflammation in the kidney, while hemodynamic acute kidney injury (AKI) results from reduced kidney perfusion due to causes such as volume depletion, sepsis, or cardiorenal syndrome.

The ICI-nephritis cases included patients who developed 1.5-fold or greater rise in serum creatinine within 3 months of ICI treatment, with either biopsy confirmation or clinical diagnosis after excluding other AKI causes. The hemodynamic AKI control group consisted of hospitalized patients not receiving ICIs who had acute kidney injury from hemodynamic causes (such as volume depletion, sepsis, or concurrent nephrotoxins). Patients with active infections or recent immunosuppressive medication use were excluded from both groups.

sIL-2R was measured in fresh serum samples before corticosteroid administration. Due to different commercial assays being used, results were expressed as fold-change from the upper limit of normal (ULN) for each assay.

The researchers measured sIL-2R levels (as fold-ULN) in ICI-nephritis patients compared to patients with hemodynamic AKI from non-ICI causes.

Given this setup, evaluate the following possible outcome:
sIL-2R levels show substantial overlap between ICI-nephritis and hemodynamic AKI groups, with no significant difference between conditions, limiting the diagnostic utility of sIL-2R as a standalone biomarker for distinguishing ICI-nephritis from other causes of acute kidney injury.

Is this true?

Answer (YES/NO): NO